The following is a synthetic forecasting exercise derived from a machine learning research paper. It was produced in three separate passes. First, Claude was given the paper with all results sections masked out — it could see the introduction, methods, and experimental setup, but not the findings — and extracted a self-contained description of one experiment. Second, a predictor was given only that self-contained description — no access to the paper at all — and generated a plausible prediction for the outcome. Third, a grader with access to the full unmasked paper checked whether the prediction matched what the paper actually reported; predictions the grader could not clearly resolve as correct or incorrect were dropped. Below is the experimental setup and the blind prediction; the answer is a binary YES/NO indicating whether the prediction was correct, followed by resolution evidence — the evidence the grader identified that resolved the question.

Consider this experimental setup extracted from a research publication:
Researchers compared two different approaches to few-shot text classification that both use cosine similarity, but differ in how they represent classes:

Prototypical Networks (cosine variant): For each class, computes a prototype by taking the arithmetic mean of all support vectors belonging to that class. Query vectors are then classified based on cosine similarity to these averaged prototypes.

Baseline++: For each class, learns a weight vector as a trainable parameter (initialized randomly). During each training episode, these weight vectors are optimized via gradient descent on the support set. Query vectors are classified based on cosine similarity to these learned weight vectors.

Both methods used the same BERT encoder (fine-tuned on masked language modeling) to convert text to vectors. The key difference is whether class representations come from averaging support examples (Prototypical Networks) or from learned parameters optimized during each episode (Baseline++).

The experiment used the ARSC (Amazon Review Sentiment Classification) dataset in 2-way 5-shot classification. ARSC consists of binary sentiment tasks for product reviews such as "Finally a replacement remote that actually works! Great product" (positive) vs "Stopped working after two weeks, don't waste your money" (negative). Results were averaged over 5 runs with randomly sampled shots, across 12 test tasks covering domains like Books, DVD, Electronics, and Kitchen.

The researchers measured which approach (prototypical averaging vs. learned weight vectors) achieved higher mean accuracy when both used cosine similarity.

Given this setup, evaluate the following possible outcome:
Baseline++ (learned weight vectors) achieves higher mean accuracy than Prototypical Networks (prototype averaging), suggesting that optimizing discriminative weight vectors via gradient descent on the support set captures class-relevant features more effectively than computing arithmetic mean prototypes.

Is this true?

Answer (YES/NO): NO